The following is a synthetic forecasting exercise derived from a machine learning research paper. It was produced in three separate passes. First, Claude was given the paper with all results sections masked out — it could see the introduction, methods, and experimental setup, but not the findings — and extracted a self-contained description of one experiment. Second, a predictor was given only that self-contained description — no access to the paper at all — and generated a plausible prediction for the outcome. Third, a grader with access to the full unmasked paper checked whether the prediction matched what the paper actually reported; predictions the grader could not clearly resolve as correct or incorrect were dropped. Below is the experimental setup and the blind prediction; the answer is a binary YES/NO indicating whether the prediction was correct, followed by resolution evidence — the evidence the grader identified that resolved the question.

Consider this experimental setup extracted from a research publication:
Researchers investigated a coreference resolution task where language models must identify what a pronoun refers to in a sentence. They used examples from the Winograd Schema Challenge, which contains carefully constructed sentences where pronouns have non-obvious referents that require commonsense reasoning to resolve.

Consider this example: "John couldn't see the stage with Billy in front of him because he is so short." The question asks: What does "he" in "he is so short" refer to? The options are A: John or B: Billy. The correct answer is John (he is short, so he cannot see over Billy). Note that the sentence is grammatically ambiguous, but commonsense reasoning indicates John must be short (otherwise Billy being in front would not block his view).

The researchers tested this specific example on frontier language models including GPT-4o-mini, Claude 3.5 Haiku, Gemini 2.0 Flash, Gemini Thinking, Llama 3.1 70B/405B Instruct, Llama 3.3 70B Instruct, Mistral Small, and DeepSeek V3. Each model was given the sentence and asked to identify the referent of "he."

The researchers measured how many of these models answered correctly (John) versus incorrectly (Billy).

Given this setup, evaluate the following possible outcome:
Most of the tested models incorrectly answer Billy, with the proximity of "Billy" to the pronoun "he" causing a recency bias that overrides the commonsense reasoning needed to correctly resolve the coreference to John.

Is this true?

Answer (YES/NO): YES